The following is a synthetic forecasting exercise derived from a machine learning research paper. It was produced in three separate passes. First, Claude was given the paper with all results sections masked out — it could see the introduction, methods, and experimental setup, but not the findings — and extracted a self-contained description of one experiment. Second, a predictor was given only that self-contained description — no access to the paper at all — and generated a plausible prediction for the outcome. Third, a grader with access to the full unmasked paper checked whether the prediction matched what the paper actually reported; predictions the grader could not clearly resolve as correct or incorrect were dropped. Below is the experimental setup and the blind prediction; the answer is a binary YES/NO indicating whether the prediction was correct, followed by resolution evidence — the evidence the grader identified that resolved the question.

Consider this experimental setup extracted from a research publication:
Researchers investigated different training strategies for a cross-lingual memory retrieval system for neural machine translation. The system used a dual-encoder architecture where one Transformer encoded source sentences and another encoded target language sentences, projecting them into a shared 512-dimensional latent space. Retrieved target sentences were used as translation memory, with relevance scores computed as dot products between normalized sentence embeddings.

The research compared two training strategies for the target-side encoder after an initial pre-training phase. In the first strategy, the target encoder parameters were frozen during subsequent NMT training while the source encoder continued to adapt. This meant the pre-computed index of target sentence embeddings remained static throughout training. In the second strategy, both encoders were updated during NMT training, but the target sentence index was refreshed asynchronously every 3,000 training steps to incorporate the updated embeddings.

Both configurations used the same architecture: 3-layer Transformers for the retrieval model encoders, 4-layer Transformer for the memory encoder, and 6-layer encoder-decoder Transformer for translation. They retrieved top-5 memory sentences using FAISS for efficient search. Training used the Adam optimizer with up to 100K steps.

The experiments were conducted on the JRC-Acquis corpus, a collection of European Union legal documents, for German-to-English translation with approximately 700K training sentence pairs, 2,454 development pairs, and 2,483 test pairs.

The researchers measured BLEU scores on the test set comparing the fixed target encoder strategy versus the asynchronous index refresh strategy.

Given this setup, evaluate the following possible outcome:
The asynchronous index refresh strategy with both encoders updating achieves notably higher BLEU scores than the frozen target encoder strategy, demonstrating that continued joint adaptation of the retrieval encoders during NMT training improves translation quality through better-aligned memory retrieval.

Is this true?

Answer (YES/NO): NO